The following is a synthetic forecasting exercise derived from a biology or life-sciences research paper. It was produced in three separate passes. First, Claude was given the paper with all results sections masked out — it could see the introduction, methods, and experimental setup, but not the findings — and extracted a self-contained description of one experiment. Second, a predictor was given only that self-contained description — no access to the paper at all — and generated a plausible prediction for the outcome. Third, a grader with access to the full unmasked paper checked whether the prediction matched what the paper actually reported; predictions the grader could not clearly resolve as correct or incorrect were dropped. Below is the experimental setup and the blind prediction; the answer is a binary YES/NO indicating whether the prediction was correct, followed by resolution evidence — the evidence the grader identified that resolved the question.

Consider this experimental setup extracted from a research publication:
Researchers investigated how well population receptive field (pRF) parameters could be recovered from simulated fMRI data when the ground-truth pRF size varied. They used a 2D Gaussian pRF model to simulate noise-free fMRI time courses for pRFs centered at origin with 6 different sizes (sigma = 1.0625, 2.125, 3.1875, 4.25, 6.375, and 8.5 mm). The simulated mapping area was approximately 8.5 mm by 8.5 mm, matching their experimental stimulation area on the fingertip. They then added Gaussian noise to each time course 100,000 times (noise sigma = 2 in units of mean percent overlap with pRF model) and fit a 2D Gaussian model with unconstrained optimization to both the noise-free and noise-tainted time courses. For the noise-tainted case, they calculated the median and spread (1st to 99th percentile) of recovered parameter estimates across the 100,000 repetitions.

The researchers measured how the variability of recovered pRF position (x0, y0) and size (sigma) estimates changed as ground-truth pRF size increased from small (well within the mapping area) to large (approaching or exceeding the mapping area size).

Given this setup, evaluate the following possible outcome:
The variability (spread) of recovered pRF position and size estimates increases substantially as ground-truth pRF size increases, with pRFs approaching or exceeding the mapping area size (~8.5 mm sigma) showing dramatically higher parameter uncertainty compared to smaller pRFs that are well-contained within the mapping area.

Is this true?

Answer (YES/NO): YES